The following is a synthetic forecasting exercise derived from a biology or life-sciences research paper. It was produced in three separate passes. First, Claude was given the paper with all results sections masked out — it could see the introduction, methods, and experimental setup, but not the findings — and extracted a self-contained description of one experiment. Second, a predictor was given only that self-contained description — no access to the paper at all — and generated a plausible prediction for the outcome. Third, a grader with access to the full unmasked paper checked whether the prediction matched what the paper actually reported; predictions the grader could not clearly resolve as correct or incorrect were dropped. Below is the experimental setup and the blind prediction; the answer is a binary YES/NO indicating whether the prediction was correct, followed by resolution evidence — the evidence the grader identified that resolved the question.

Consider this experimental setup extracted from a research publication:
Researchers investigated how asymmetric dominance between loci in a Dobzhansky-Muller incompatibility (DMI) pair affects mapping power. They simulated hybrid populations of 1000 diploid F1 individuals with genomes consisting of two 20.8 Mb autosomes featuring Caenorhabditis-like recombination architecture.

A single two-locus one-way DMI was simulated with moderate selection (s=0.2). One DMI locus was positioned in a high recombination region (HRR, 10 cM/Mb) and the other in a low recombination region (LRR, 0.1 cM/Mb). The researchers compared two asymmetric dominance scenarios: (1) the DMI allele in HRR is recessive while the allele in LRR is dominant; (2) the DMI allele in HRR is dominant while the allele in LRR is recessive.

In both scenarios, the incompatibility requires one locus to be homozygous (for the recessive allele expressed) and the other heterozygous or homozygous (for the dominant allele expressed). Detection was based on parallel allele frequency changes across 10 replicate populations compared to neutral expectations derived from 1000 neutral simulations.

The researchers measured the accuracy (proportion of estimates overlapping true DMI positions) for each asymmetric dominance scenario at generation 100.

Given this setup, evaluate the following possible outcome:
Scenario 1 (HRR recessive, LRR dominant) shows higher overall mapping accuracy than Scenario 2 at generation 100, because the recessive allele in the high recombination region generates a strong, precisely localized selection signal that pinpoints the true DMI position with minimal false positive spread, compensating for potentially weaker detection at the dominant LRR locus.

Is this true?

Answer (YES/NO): NO